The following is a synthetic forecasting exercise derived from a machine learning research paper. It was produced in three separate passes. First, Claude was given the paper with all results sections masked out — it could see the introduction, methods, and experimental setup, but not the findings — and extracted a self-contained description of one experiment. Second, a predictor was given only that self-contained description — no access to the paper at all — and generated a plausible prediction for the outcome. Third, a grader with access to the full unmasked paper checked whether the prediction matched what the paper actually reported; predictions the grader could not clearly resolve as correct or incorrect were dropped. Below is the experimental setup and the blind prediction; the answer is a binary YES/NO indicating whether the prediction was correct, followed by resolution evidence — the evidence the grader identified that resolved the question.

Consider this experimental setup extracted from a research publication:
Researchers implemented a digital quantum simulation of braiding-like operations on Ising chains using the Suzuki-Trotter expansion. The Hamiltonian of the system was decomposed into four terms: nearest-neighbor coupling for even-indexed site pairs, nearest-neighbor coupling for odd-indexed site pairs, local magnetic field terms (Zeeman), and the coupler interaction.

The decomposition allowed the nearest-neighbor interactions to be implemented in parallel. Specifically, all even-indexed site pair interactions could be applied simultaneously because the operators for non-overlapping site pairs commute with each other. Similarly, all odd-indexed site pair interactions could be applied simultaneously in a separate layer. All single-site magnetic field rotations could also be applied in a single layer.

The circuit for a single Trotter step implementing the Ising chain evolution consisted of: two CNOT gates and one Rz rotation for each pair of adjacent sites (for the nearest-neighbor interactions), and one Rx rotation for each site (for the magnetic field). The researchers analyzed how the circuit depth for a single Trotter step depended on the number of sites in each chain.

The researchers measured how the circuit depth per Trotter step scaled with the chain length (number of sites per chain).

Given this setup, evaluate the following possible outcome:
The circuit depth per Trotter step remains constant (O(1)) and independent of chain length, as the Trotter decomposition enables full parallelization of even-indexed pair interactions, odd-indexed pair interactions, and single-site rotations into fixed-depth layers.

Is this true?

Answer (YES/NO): YES